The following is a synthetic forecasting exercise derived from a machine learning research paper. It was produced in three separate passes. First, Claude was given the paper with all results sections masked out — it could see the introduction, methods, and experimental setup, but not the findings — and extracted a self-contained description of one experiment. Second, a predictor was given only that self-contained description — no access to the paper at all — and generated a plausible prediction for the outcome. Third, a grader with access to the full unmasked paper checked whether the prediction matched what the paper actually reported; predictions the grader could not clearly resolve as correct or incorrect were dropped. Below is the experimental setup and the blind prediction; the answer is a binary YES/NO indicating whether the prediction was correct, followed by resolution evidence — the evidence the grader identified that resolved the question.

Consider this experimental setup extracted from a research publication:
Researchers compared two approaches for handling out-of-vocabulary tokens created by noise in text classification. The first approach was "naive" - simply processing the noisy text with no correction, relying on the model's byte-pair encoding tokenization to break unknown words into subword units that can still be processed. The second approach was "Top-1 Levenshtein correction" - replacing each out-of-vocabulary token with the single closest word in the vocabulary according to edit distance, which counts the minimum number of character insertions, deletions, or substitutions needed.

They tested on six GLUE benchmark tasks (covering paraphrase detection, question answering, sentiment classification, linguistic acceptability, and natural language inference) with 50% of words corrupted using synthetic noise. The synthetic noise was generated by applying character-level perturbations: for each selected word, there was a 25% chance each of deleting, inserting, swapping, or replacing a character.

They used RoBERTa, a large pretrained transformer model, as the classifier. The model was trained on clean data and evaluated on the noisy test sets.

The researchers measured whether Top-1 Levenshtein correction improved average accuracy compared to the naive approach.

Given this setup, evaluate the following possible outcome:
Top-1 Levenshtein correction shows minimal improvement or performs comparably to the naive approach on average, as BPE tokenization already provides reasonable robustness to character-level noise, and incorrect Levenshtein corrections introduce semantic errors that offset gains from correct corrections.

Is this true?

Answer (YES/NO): NO